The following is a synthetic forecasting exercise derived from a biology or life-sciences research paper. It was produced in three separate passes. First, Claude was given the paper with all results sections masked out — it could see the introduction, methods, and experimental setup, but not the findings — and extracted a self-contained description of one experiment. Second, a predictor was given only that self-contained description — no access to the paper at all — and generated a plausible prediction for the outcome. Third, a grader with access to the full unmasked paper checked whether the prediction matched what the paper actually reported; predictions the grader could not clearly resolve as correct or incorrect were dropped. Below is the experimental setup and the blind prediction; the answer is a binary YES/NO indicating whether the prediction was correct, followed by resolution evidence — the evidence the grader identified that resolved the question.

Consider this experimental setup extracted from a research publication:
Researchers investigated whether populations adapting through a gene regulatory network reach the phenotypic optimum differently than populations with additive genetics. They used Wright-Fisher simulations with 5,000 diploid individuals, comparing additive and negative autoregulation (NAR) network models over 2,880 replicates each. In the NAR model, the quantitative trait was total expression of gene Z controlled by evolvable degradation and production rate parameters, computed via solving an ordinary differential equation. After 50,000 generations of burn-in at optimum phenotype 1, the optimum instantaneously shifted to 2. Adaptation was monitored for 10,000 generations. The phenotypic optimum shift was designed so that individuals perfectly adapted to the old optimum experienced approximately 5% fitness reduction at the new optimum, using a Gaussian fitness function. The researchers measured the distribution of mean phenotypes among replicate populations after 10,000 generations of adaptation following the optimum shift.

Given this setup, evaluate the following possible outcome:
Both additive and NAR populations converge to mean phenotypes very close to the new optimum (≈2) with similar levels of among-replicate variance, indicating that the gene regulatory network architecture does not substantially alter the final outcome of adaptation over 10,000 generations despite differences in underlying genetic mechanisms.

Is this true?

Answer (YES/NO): NO